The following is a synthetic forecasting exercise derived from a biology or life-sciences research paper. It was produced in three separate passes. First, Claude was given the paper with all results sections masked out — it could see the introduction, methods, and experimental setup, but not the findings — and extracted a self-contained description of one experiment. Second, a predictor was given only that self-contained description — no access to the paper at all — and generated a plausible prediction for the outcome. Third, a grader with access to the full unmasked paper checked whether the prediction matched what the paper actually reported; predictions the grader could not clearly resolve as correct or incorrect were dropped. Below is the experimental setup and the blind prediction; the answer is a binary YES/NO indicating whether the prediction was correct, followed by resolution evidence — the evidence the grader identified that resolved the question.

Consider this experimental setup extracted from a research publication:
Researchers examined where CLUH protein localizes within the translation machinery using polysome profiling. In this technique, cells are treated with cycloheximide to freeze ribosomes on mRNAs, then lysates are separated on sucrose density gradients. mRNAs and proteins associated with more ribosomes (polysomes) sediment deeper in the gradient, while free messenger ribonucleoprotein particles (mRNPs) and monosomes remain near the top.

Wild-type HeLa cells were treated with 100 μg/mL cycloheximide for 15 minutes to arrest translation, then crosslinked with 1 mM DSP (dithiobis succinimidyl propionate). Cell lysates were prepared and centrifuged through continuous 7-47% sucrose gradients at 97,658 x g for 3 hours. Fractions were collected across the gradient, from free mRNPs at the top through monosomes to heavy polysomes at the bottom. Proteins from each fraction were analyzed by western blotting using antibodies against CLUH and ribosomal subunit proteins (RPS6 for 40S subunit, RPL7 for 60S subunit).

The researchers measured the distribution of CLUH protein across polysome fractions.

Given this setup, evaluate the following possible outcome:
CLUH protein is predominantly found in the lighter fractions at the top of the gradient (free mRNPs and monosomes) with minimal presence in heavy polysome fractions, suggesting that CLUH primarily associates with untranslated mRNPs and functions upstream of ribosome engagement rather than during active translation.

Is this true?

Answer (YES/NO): NO